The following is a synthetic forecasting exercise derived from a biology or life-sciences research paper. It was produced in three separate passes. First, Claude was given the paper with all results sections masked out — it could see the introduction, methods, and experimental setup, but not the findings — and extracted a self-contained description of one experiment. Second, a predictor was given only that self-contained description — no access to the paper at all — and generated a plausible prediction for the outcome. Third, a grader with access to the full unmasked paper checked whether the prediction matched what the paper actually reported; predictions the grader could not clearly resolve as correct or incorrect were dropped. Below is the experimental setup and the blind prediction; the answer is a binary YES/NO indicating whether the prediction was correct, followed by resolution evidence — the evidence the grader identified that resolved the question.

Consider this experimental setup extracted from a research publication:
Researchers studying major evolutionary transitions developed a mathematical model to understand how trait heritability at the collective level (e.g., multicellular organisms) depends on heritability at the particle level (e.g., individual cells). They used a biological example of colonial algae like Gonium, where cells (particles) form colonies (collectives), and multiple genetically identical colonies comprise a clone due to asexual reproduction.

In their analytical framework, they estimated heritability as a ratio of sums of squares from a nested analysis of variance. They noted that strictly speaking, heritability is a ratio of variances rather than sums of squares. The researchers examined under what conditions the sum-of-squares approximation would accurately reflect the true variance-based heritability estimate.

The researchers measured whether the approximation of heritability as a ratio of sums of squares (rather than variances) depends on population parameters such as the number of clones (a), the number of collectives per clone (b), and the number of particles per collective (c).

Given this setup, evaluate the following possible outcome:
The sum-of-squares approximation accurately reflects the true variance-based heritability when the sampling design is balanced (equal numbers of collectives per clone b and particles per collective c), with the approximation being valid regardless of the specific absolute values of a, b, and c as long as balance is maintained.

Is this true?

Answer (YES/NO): NO